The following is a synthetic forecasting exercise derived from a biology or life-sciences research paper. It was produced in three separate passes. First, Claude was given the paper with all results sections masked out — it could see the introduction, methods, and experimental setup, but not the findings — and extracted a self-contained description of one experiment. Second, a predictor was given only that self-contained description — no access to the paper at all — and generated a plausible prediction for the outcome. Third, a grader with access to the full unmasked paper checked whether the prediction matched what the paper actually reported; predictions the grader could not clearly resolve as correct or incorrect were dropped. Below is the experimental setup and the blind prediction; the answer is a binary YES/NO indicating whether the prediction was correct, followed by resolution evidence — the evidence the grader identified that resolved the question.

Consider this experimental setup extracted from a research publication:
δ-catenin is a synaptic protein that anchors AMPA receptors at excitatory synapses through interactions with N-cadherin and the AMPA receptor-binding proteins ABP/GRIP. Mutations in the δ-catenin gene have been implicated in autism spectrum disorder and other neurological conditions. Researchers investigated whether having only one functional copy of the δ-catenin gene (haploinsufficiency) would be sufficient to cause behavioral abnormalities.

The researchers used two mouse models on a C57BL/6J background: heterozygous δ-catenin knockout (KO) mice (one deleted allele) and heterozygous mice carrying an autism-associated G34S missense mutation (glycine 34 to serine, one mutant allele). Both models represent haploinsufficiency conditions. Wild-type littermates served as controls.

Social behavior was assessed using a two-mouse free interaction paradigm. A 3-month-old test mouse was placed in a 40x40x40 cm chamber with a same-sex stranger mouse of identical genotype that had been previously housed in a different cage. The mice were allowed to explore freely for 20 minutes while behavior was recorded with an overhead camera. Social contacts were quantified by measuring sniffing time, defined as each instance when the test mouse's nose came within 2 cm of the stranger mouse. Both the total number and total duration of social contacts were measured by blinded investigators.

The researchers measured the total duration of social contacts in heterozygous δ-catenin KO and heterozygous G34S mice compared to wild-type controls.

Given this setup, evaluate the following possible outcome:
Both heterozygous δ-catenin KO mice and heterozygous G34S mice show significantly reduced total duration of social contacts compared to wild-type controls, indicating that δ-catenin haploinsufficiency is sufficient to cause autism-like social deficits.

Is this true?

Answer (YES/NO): YES